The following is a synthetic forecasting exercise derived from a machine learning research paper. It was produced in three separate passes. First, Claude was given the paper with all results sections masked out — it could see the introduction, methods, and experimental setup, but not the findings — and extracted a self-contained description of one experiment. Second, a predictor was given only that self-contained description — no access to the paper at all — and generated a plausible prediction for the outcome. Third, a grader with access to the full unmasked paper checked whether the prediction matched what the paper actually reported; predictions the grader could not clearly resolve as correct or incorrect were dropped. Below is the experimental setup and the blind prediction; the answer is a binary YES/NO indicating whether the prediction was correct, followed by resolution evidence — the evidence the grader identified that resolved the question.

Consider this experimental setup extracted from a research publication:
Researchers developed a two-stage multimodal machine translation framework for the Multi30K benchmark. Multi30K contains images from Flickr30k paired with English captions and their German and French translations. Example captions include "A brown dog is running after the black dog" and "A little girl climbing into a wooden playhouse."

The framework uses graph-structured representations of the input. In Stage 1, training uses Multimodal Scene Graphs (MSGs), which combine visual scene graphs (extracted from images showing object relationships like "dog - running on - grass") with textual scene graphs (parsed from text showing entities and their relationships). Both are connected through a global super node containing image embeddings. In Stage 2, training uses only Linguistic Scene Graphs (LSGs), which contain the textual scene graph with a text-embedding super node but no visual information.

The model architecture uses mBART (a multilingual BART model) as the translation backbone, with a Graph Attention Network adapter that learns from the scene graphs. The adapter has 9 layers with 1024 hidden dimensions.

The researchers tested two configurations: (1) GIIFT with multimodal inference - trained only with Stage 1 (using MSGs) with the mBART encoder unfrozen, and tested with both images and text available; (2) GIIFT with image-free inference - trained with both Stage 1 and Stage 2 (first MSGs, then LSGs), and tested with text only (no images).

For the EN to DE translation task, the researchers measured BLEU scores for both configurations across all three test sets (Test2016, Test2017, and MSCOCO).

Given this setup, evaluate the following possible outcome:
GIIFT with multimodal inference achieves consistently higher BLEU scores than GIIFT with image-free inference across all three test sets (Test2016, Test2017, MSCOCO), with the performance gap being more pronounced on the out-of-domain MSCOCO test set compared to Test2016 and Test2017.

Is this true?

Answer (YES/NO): NO